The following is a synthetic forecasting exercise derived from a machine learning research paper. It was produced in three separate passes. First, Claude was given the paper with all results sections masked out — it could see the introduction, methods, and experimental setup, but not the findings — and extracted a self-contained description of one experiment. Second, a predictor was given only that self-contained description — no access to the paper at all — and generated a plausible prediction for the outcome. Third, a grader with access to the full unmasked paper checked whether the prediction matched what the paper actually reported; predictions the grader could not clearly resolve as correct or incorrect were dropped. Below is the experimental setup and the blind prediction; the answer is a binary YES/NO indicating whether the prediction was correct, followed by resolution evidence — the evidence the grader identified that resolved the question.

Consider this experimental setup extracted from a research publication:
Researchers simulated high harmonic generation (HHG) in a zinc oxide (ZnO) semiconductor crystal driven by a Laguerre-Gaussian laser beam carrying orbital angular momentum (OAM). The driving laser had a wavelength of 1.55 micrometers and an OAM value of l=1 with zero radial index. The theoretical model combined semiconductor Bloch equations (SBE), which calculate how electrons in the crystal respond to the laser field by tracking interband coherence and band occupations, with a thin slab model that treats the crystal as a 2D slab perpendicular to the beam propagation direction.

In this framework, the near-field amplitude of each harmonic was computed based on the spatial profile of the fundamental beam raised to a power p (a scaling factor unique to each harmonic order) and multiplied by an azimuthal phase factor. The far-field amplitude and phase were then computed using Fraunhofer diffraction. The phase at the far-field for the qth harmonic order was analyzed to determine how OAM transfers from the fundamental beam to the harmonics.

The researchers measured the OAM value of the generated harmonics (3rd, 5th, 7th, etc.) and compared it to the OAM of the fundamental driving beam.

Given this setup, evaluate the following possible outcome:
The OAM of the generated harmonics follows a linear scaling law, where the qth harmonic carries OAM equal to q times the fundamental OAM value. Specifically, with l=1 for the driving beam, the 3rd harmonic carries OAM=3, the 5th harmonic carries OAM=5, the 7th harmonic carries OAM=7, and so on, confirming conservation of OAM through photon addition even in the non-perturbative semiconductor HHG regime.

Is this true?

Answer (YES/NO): YES